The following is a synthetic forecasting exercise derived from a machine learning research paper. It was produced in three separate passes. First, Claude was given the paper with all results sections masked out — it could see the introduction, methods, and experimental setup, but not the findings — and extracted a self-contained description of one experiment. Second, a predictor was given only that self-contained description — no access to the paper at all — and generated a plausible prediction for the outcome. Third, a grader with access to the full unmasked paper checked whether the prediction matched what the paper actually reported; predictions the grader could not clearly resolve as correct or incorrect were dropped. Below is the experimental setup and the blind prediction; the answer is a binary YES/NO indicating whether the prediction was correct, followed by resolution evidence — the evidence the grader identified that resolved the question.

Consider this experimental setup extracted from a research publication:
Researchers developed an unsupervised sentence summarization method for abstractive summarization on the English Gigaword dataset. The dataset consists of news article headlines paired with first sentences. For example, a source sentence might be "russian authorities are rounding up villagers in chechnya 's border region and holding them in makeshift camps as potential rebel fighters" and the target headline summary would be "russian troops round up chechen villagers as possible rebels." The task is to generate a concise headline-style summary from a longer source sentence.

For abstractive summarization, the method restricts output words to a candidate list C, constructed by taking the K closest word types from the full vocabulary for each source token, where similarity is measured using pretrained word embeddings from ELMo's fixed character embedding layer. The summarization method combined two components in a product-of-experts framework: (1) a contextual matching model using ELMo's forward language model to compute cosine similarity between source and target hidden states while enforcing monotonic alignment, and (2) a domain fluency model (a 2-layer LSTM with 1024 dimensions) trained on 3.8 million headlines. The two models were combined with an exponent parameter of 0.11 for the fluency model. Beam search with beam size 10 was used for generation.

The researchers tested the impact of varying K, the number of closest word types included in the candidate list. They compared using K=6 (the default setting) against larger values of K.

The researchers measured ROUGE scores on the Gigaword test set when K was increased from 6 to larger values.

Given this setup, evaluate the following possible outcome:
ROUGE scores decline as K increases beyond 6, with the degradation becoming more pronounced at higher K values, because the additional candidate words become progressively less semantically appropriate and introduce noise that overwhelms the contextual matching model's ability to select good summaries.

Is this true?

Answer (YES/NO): NO